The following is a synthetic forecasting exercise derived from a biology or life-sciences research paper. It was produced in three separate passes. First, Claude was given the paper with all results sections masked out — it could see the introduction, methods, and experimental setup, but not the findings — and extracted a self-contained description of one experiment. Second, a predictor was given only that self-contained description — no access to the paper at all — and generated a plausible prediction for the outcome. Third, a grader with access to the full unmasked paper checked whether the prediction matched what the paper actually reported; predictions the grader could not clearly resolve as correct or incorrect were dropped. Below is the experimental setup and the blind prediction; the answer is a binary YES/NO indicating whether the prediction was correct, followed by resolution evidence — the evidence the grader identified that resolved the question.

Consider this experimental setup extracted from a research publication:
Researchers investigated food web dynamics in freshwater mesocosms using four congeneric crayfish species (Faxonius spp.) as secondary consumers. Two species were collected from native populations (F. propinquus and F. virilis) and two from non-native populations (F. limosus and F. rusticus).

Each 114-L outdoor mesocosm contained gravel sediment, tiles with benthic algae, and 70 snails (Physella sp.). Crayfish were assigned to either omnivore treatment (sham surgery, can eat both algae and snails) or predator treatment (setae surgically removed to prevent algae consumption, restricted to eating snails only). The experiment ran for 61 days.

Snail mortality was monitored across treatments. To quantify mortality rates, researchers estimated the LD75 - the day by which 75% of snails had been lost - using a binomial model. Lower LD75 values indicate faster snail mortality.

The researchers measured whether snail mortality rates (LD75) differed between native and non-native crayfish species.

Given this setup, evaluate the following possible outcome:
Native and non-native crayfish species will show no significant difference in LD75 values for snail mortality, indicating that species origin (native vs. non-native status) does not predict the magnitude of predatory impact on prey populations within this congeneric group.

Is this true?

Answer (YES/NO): NO